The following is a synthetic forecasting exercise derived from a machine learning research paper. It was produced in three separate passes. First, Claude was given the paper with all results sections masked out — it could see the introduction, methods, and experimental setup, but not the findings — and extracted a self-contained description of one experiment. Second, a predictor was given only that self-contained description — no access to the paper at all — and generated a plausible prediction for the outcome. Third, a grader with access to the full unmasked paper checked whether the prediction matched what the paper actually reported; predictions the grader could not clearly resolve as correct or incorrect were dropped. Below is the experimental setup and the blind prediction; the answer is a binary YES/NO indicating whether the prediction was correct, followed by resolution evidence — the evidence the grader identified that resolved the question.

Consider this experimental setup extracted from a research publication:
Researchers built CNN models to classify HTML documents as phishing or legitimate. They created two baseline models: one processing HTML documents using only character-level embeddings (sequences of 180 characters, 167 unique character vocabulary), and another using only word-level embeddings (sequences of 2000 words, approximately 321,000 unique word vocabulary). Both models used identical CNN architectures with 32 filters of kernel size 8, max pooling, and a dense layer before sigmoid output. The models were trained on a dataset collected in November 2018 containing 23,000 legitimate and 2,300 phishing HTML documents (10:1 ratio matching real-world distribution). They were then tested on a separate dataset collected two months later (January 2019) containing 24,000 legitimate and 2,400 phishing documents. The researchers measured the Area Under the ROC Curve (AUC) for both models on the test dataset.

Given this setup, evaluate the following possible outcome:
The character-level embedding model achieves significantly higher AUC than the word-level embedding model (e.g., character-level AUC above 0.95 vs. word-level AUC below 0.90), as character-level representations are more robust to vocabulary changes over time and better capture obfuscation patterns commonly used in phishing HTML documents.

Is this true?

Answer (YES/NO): NO